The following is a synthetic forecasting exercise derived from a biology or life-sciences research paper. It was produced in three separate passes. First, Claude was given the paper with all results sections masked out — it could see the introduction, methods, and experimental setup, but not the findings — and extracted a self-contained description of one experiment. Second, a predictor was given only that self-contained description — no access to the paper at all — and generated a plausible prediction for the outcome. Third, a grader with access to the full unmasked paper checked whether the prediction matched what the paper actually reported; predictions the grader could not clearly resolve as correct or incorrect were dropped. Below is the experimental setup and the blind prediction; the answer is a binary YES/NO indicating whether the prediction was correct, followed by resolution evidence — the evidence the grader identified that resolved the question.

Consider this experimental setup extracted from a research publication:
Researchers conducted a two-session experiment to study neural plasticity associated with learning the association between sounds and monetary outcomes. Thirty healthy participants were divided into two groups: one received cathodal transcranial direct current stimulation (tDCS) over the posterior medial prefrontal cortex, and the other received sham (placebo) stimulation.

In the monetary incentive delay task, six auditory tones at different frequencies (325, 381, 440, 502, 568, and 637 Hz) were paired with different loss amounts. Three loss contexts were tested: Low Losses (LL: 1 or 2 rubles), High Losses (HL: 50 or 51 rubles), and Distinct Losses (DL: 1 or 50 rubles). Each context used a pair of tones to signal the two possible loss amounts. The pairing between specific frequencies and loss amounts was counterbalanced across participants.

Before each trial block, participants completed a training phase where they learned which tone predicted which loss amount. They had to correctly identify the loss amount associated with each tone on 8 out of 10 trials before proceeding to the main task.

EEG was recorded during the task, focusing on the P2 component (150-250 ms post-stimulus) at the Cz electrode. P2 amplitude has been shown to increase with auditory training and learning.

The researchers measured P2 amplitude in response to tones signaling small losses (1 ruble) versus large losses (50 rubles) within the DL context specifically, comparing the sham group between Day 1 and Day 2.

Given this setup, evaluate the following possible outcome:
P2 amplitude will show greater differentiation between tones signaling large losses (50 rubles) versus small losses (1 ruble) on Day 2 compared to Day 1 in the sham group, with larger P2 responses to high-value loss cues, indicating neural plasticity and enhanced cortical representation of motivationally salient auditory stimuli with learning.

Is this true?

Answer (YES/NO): NO